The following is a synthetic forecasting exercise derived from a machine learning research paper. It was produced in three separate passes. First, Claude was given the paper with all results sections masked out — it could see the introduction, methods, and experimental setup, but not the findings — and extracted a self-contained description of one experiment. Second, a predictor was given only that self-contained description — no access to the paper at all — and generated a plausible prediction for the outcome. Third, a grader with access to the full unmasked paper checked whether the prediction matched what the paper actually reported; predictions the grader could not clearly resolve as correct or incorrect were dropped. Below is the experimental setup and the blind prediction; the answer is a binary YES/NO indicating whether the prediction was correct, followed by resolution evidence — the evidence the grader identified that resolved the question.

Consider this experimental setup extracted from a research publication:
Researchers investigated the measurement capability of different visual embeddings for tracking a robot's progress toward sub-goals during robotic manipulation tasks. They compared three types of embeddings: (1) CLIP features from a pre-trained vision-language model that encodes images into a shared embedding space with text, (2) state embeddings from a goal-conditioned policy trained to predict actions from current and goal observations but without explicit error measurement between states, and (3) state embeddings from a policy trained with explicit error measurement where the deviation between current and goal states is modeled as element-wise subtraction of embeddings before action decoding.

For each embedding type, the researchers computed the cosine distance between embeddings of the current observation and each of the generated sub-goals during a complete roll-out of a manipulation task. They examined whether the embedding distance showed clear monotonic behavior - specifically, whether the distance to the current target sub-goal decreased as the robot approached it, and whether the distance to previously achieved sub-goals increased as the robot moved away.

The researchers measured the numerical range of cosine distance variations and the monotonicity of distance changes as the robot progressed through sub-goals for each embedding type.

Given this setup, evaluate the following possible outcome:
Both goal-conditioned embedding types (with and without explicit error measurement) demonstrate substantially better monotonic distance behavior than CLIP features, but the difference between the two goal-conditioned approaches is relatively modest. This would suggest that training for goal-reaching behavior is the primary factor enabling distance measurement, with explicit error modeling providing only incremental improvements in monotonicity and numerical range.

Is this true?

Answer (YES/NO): NO